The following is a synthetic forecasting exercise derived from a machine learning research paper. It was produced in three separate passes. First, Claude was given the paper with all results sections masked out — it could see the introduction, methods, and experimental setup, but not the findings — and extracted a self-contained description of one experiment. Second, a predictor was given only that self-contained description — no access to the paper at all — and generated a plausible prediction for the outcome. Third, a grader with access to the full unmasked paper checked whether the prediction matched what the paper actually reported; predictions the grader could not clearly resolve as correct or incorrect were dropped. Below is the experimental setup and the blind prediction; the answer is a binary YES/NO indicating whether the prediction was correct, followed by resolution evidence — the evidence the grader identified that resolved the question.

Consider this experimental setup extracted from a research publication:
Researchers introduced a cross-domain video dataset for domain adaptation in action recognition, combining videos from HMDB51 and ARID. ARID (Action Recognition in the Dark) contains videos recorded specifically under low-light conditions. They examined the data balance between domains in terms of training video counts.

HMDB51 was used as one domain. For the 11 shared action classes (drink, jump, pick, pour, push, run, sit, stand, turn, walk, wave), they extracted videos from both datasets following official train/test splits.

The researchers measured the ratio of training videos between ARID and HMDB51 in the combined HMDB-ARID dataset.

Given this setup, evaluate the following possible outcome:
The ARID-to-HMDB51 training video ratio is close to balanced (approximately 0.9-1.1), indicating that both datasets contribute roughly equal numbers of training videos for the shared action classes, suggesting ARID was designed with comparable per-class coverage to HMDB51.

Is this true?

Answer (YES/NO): NO